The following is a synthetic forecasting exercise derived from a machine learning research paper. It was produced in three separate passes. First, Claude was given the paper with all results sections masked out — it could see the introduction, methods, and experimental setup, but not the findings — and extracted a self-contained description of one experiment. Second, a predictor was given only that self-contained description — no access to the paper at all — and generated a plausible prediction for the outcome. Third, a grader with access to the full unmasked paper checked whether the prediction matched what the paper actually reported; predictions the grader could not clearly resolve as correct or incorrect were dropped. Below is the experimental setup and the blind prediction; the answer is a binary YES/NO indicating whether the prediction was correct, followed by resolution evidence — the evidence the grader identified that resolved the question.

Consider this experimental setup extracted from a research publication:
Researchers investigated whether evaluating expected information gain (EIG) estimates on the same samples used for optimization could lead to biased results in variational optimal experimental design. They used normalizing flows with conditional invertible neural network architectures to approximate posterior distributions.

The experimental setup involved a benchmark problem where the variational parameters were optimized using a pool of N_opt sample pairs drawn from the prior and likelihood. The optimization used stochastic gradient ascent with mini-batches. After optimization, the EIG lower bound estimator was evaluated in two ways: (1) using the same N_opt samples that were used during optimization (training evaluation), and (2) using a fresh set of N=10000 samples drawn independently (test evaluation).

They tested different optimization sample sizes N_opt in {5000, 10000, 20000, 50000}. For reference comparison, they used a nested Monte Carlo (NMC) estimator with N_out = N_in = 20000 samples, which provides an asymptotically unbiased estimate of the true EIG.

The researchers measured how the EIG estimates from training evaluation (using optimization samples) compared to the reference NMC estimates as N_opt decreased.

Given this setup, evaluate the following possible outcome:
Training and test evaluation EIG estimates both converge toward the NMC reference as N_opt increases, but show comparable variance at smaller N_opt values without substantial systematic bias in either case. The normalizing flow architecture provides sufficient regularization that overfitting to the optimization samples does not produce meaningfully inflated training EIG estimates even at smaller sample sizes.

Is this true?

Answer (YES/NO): NO